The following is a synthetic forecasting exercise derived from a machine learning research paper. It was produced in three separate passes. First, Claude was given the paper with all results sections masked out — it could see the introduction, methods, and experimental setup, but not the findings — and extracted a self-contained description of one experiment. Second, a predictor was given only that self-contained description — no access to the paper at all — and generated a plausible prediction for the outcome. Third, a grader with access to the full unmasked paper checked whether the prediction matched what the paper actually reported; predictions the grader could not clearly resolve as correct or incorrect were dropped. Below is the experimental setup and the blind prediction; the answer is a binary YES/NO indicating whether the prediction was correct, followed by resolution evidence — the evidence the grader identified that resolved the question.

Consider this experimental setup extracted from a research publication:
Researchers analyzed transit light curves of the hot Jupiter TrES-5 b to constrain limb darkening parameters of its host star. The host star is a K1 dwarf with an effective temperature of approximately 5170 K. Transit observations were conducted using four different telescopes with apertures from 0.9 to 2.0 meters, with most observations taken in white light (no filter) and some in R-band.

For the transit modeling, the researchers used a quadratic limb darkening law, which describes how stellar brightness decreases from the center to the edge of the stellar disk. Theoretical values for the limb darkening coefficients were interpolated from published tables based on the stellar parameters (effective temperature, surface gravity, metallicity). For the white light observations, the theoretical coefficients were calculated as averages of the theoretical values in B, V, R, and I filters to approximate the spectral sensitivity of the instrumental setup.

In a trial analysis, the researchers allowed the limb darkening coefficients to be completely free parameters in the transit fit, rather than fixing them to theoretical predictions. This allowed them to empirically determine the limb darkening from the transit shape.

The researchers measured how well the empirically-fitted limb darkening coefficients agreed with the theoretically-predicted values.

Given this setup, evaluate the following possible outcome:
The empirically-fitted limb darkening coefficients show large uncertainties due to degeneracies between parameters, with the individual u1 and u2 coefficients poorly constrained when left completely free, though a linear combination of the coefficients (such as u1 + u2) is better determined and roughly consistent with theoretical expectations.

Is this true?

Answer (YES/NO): NO